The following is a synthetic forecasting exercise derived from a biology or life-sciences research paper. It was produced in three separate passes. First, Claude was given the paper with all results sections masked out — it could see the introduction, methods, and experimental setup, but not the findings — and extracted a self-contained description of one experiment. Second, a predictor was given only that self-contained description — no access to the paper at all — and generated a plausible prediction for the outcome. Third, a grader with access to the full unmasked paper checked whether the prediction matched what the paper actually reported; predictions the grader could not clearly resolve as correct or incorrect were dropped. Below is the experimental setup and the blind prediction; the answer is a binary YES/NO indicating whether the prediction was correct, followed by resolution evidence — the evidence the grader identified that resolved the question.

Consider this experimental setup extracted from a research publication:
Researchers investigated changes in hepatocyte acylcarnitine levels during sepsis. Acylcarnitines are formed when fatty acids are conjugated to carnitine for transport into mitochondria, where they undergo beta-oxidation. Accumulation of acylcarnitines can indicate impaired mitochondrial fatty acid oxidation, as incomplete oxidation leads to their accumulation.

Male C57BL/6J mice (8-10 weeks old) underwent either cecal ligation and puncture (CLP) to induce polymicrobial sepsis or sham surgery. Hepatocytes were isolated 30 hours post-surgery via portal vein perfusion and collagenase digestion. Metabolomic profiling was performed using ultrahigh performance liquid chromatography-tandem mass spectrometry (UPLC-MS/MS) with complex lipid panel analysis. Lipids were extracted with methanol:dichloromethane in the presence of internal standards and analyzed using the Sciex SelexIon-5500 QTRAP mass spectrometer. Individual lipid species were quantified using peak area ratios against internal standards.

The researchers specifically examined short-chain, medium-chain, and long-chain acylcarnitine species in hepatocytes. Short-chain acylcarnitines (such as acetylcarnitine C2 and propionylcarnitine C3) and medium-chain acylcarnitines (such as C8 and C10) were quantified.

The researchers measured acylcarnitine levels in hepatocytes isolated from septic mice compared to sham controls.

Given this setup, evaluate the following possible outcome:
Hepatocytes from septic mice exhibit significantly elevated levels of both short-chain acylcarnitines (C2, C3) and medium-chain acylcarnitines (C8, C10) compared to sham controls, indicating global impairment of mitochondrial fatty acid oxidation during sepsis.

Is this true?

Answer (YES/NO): YES